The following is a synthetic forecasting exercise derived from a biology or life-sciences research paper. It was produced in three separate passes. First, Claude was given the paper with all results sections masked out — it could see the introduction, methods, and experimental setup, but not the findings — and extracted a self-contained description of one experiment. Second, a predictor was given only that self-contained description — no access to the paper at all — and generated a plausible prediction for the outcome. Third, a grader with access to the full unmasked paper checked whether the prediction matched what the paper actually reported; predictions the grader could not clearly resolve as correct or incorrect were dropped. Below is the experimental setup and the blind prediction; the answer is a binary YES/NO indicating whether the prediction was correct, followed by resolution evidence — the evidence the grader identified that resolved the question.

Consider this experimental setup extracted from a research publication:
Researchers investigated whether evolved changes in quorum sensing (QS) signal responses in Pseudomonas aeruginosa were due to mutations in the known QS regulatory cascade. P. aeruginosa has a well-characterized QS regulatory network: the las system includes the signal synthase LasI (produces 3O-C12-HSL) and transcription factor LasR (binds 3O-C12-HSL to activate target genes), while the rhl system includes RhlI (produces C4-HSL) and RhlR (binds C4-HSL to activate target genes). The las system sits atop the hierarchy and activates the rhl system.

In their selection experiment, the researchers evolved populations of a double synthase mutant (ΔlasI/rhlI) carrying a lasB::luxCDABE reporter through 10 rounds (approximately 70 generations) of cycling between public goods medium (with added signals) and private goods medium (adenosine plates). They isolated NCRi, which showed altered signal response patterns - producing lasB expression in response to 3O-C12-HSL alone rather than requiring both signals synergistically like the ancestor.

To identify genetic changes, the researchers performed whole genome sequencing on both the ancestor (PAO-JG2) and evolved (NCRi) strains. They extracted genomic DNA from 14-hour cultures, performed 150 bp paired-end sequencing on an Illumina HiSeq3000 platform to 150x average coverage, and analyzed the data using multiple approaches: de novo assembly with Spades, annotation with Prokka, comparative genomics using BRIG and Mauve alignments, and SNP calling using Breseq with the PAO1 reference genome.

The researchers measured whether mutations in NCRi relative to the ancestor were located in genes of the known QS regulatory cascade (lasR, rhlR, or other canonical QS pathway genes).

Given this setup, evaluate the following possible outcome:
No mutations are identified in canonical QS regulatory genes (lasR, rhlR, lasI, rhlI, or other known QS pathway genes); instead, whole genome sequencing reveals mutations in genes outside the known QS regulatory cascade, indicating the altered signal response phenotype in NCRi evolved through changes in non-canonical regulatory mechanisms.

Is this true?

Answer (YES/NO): YES